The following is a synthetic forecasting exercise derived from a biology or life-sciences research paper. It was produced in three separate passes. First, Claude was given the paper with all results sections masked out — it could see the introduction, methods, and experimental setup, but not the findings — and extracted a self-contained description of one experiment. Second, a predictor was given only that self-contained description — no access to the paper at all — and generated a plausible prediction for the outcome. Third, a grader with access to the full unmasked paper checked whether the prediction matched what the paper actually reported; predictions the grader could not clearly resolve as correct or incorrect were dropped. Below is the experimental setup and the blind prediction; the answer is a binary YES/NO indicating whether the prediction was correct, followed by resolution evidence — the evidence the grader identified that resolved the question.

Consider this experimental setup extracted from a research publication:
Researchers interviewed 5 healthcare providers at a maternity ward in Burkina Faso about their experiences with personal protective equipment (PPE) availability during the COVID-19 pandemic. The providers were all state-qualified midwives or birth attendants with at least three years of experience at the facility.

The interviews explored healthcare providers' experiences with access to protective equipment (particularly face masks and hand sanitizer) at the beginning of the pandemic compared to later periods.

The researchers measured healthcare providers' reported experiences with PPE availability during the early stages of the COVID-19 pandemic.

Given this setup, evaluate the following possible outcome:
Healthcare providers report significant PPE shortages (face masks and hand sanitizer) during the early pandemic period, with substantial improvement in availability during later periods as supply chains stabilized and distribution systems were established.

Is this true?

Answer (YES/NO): YES